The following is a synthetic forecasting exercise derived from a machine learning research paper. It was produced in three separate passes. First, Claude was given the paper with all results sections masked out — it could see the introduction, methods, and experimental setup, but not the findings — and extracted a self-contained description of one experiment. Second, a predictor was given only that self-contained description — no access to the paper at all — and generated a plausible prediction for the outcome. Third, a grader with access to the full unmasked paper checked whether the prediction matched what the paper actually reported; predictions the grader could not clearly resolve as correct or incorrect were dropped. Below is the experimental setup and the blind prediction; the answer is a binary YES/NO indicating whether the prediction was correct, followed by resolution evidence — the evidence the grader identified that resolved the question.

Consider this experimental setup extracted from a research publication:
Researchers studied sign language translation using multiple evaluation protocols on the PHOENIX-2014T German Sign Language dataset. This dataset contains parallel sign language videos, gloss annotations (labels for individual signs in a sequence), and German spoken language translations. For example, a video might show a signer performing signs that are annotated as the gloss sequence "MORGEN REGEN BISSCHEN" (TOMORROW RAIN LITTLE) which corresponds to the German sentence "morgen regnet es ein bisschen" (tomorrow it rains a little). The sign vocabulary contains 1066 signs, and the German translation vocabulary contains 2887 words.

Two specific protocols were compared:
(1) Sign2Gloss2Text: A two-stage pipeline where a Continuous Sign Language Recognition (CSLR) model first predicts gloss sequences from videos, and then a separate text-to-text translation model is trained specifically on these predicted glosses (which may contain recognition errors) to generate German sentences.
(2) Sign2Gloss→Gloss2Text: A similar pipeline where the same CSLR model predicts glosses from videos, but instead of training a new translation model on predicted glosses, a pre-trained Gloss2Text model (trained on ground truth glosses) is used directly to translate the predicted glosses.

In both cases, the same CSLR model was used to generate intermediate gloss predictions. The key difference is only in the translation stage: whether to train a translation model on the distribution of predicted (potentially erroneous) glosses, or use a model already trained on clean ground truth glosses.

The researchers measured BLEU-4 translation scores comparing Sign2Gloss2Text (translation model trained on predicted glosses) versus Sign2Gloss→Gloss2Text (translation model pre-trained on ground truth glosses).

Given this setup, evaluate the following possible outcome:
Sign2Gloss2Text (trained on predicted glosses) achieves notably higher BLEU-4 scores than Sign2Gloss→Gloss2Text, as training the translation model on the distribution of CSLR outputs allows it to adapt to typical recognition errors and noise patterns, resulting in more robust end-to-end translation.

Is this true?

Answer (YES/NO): NO